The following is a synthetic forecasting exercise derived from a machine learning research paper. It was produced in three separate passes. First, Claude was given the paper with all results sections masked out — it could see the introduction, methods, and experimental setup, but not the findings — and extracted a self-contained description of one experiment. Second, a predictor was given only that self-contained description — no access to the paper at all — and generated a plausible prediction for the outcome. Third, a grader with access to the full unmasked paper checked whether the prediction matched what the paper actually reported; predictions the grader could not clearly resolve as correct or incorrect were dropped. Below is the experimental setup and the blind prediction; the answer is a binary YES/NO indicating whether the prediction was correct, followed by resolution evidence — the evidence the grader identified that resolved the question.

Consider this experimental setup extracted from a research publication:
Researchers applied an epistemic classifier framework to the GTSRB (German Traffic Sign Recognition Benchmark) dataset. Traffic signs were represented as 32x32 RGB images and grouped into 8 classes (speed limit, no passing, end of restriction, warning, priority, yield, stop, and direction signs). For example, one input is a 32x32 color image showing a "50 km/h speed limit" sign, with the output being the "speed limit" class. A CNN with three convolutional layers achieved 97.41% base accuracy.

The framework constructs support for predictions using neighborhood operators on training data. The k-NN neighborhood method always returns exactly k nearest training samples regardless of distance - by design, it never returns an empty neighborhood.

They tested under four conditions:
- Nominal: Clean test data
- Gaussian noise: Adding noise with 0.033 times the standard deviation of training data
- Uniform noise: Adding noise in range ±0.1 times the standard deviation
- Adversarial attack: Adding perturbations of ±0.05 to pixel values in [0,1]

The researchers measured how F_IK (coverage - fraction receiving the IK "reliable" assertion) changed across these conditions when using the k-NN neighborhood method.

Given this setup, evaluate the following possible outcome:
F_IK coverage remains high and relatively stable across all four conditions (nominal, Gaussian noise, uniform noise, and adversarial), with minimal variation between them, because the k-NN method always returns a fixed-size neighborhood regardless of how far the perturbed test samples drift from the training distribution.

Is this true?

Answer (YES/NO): NO